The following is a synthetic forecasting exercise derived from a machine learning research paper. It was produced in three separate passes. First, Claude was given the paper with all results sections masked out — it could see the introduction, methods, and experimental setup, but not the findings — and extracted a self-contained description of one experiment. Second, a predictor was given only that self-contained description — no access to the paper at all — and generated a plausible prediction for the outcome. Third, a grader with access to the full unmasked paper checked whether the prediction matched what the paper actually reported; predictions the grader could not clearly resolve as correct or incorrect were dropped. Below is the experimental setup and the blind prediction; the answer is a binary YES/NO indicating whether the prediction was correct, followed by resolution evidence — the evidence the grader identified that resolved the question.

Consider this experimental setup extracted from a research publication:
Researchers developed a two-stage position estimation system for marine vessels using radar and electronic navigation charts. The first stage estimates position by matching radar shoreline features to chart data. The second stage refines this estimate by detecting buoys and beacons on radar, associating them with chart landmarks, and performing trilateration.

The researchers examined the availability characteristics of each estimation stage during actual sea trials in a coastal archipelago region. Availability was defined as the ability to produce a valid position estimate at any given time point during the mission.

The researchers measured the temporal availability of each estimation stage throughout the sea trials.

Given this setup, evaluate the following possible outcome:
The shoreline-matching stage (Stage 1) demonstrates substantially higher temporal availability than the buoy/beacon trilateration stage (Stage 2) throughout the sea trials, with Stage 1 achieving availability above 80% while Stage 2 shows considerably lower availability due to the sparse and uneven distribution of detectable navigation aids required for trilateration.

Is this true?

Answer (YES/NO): YES